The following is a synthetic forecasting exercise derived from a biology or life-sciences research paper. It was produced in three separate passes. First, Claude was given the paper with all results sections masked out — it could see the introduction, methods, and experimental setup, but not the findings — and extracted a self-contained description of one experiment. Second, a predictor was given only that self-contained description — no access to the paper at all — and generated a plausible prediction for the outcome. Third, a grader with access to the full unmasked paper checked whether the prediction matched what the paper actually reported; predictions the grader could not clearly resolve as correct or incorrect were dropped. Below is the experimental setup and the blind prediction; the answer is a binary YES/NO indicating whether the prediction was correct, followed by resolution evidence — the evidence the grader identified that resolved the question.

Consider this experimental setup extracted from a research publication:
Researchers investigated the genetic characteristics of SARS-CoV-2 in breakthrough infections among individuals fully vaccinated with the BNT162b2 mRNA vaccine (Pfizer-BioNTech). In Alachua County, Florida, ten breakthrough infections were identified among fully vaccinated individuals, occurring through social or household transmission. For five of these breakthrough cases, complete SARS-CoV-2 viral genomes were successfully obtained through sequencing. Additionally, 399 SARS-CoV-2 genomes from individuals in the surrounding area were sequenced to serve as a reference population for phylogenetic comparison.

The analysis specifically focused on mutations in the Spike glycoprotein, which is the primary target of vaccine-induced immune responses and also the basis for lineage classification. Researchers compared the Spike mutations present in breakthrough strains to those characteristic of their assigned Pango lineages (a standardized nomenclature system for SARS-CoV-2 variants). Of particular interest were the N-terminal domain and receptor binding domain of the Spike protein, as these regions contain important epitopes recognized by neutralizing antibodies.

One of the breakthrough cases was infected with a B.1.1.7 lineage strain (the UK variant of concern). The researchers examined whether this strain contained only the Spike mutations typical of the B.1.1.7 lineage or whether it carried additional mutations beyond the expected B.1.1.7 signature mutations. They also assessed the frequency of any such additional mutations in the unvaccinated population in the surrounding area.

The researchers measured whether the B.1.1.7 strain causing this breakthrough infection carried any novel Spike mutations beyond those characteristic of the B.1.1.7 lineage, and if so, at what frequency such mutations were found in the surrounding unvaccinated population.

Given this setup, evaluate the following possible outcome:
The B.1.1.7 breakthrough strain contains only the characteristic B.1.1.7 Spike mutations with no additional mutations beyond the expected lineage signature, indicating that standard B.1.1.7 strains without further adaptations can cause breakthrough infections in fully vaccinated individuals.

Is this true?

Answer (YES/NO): NO